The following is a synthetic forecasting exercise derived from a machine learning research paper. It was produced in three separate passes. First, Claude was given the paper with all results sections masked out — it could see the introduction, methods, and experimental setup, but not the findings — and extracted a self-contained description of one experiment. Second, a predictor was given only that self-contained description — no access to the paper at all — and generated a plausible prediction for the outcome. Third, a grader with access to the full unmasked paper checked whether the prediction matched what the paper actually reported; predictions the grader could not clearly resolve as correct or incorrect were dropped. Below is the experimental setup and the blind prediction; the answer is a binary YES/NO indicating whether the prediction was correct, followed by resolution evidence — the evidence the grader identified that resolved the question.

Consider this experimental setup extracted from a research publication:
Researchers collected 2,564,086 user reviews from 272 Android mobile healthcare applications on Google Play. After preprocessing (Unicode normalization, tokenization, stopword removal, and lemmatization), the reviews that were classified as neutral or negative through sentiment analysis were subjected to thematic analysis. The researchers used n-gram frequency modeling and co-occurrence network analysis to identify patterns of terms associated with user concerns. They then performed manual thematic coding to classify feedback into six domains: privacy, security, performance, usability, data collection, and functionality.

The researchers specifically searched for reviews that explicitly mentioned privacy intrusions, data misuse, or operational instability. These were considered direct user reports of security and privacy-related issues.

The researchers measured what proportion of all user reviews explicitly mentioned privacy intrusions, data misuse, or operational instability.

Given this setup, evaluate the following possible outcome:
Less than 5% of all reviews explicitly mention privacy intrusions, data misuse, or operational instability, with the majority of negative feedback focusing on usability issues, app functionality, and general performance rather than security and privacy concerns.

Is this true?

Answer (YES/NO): NO